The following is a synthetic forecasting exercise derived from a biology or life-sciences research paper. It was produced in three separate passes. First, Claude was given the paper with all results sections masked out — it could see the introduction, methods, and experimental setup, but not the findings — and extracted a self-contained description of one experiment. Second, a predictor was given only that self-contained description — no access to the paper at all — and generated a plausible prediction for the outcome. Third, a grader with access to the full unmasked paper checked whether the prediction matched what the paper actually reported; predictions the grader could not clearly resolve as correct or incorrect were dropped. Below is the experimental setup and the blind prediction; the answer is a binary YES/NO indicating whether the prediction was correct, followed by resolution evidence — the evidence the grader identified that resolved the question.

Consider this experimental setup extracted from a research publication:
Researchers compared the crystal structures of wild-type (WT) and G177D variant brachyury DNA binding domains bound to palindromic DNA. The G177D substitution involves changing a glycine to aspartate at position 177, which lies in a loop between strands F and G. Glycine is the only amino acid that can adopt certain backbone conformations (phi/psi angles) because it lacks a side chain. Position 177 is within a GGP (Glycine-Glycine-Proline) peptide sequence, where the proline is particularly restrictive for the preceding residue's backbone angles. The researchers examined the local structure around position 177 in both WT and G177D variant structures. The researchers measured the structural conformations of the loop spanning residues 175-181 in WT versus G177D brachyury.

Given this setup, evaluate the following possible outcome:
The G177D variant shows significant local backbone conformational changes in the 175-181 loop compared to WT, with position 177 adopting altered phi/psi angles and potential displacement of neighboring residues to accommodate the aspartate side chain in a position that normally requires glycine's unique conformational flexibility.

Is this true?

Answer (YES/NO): YES